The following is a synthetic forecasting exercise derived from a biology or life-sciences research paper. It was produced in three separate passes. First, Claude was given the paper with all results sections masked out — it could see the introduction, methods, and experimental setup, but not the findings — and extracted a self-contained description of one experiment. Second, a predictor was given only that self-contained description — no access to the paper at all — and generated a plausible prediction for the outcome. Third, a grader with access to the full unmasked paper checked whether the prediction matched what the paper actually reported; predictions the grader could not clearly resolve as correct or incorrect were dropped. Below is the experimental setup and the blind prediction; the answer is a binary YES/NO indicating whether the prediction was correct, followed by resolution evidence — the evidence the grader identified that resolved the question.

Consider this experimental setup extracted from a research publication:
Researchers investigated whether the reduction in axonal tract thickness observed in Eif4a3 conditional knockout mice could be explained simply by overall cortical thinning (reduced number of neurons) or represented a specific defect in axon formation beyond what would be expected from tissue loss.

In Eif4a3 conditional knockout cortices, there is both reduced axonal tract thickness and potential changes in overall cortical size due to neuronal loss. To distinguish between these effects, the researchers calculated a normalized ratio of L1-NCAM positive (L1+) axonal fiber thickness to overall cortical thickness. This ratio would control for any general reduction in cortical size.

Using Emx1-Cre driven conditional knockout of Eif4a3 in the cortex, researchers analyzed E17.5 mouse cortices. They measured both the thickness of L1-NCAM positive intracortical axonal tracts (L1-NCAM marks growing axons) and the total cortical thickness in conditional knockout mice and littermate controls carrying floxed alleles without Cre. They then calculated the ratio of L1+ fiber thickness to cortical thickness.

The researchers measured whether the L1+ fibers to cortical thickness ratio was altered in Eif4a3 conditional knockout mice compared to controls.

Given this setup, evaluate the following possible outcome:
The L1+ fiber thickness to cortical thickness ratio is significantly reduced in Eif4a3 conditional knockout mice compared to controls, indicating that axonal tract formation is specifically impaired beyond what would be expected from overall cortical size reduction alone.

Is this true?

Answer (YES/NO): YES